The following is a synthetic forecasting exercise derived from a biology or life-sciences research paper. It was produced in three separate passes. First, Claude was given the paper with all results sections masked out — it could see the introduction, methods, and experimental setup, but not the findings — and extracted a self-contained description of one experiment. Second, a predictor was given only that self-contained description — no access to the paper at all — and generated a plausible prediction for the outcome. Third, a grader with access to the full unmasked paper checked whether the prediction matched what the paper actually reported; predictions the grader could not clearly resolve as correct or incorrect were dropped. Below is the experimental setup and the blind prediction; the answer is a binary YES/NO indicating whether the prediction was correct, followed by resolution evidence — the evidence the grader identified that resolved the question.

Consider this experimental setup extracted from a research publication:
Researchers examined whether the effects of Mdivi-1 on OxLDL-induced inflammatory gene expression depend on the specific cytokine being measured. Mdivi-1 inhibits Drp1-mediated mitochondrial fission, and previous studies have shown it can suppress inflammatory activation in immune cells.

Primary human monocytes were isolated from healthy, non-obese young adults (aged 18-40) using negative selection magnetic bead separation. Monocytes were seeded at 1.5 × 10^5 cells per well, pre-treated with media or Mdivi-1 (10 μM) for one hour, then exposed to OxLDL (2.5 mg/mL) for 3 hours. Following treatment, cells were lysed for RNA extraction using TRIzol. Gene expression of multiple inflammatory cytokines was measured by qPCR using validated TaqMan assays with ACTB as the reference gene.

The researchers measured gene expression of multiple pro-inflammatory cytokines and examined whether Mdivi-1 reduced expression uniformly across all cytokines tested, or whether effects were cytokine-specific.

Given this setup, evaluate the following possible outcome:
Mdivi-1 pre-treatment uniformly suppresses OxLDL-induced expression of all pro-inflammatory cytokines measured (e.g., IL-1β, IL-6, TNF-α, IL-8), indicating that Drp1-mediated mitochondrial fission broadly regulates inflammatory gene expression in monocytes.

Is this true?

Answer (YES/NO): NO